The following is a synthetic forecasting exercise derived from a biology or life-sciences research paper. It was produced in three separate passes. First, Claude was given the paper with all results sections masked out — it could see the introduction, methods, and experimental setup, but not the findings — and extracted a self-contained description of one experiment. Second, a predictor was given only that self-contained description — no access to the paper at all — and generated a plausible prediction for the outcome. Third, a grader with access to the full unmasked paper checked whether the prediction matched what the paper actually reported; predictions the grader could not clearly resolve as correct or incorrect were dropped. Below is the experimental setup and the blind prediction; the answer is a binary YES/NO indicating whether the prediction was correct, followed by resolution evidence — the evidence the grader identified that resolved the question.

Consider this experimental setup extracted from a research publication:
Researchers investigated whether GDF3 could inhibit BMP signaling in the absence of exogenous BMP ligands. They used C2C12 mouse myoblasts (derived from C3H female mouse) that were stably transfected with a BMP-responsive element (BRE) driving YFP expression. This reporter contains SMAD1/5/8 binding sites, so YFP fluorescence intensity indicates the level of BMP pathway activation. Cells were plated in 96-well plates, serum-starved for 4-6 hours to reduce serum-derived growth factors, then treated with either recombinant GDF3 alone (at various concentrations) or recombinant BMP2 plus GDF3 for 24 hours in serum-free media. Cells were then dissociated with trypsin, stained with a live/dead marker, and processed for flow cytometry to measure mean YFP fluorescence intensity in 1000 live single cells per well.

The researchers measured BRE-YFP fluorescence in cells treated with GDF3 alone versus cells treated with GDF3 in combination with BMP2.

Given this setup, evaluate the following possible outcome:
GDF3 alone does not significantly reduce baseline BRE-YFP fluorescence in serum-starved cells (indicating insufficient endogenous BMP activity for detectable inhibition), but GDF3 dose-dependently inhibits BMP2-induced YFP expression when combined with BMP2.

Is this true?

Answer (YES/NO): YES